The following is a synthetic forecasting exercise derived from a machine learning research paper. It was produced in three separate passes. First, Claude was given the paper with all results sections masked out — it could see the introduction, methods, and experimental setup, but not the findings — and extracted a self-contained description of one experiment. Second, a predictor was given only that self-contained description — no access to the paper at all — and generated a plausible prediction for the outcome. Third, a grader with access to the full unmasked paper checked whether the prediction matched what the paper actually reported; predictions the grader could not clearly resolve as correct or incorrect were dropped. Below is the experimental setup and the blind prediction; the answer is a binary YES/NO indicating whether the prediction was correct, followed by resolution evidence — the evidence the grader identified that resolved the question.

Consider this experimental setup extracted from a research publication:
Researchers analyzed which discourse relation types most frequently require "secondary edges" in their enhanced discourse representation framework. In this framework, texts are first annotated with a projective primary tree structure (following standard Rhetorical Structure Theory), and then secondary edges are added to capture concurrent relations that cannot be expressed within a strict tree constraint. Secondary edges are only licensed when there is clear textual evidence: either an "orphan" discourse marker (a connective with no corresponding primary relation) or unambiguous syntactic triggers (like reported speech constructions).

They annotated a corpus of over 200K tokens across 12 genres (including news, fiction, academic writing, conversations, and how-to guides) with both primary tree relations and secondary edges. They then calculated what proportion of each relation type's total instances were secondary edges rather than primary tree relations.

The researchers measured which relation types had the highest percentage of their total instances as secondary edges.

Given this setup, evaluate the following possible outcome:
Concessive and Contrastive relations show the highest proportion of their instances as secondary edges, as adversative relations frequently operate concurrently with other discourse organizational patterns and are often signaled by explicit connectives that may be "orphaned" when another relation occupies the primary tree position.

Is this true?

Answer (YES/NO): NO